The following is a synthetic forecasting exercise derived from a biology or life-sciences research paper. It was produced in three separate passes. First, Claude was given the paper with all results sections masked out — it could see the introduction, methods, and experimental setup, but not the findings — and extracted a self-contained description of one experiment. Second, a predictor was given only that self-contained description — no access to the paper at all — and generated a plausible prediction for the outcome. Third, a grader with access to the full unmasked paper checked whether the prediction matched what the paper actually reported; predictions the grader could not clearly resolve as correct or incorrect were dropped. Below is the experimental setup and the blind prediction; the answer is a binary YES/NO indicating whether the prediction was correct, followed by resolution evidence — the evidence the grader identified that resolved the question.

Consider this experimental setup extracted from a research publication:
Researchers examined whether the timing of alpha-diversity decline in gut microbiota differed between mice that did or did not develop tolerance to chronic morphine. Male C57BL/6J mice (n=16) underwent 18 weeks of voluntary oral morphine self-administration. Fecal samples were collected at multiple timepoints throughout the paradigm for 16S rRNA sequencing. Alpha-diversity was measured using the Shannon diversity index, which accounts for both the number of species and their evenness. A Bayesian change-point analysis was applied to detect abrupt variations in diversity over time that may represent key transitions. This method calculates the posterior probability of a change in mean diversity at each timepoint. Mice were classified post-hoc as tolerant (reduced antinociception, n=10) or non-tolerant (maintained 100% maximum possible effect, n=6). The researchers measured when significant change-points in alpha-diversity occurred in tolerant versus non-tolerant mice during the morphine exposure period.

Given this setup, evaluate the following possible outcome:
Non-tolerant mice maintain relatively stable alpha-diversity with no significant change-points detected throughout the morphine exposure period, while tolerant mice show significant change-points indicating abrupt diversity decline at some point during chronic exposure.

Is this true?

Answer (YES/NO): NO